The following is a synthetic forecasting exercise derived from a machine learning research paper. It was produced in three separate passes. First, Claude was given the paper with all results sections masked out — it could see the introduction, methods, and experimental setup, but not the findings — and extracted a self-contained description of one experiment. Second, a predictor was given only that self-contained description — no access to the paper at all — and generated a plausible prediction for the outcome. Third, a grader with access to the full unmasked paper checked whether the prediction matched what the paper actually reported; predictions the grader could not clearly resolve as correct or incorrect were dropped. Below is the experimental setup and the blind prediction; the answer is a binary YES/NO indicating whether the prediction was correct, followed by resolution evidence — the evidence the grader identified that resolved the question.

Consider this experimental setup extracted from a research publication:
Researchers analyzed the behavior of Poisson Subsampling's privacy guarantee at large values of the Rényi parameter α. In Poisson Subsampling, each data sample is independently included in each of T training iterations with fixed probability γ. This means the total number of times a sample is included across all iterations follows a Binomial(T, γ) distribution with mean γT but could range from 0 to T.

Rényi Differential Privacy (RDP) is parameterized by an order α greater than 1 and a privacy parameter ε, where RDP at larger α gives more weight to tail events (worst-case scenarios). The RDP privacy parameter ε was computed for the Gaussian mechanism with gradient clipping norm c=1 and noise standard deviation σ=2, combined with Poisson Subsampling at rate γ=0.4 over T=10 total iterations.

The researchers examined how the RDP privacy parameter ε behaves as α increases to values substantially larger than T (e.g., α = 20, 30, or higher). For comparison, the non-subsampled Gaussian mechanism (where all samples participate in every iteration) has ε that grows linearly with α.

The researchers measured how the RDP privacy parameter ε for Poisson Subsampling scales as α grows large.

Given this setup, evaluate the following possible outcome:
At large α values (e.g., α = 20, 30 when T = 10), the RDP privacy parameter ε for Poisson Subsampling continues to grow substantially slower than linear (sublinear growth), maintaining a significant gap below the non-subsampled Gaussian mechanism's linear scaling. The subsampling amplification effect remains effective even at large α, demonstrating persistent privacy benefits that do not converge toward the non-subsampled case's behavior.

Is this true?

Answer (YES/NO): NO